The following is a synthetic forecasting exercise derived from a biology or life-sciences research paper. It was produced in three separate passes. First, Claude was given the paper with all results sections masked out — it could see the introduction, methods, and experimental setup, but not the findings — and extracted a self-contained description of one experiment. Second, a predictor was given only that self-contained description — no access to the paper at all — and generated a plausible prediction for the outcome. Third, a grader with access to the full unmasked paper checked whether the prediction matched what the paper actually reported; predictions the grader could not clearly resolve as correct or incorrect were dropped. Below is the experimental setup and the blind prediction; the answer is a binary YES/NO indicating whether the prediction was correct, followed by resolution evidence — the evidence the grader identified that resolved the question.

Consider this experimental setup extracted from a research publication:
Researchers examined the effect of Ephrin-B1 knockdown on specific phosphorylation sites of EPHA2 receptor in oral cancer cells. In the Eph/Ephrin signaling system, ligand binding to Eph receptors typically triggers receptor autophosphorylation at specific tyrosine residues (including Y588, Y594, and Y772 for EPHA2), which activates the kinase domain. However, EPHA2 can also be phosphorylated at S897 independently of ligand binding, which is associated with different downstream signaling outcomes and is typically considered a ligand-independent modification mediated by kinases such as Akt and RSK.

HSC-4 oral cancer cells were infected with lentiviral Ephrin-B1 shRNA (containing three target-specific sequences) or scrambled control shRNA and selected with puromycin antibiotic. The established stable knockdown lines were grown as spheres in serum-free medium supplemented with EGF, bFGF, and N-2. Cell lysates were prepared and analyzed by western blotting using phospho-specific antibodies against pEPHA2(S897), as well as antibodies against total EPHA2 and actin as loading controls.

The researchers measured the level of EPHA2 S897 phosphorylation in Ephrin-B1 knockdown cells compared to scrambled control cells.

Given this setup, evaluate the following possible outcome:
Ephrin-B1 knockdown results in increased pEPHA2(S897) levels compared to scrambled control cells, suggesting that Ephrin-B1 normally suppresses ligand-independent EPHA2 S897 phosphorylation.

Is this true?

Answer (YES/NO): NO